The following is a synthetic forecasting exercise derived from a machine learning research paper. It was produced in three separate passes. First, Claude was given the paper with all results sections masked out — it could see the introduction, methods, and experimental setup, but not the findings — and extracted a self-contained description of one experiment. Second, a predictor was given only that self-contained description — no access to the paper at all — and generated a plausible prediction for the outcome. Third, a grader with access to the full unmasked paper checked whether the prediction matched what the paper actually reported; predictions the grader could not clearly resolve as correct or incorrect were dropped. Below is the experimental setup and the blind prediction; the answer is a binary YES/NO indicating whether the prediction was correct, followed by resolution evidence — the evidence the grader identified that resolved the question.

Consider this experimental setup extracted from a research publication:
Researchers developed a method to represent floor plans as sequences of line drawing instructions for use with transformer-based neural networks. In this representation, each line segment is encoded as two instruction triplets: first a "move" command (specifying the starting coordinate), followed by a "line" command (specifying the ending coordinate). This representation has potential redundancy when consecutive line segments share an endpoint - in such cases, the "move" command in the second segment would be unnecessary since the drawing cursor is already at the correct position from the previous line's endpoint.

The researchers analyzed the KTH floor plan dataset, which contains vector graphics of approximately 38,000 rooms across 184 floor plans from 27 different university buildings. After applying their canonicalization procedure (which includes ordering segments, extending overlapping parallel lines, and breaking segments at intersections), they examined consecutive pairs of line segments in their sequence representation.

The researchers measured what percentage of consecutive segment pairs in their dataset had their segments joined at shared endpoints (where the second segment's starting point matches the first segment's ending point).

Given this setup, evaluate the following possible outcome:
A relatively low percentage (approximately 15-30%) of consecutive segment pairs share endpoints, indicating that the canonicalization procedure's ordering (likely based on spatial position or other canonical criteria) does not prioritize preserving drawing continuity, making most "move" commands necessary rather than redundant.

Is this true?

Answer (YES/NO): NO